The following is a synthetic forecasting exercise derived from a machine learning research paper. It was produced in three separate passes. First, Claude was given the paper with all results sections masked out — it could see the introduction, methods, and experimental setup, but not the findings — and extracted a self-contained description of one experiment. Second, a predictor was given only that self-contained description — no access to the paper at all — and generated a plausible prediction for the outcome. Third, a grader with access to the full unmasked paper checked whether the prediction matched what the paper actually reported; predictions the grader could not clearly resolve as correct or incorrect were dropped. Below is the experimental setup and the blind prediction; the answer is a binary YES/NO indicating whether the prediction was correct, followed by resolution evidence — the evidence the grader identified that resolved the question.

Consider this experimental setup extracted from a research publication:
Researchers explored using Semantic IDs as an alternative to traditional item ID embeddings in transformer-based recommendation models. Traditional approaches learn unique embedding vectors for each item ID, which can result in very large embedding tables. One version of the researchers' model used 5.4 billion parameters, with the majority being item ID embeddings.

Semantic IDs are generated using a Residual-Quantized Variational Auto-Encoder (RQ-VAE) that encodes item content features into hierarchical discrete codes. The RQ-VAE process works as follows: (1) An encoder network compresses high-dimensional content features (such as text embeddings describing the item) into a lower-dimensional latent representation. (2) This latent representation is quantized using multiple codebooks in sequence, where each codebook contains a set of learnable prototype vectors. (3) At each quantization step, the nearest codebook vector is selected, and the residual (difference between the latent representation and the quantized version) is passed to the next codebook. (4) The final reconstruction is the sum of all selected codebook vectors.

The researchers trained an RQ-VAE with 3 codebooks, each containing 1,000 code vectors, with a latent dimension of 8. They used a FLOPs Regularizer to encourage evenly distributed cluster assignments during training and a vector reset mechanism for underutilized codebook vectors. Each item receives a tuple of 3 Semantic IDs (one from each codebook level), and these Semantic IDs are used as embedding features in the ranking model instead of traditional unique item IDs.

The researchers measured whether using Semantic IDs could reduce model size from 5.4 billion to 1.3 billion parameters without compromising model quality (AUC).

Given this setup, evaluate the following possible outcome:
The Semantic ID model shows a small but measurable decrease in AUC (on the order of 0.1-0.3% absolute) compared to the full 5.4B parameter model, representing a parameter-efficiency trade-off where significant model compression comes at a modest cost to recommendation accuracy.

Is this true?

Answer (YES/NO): NO